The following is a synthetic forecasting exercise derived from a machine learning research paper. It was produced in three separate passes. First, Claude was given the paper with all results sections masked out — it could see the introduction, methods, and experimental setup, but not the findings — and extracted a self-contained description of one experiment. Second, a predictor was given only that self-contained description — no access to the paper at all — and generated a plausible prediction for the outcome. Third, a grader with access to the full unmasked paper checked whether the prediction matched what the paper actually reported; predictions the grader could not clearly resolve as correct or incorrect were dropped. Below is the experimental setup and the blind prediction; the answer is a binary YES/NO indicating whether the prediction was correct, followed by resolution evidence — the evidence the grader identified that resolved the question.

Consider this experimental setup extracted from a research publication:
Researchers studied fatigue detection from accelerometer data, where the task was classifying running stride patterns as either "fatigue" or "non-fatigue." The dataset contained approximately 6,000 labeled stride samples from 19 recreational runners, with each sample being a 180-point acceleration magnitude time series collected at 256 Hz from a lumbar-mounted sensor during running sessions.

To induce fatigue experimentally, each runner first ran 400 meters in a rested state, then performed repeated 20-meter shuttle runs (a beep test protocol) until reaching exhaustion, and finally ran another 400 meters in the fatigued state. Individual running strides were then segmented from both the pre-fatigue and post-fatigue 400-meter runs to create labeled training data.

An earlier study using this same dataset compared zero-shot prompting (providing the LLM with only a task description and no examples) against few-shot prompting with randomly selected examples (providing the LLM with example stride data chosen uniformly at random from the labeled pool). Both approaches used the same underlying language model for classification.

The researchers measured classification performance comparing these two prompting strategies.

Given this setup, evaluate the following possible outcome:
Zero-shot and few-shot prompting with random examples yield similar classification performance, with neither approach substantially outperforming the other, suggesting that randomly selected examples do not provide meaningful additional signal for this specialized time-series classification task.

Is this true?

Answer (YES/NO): NO